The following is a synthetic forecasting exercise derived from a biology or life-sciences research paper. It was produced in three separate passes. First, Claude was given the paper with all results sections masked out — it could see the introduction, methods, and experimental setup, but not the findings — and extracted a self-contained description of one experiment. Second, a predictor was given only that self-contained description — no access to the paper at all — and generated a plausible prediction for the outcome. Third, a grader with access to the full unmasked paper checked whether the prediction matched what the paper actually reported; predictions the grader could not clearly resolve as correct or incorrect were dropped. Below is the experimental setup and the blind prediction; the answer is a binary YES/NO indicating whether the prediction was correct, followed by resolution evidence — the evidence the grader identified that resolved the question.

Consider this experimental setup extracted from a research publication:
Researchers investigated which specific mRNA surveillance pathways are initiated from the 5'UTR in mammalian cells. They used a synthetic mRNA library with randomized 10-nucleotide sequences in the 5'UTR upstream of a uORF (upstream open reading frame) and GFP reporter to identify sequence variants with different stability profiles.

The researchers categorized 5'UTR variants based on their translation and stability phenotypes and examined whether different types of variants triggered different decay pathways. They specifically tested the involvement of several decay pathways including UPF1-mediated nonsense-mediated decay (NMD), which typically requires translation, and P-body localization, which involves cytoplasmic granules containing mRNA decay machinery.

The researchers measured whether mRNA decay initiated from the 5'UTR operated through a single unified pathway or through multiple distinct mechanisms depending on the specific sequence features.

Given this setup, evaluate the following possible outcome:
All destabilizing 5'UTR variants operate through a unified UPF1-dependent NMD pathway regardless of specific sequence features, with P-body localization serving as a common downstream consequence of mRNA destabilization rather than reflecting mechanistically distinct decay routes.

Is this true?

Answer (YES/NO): NO